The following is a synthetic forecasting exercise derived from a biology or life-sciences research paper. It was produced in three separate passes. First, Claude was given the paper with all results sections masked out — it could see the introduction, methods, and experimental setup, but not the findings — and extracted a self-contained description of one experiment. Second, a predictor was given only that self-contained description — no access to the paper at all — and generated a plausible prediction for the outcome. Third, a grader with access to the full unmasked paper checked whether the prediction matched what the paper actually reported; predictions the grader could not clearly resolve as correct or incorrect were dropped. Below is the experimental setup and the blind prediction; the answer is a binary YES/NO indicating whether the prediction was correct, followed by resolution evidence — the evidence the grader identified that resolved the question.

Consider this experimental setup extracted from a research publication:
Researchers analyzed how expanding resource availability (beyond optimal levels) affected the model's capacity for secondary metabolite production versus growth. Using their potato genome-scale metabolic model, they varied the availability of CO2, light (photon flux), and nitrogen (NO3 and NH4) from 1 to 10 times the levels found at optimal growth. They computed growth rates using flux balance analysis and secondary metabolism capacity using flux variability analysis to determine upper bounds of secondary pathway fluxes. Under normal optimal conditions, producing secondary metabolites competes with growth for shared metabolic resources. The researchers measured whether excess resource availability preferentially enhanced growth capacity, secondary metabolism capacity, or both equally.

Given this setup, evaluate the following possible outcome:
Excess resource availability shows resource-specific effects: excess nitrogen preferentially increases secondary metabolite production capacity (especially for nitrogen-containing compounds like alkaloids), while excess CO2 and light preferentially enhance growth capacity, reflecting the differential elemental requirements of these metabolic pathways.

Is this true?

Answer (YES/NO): NO